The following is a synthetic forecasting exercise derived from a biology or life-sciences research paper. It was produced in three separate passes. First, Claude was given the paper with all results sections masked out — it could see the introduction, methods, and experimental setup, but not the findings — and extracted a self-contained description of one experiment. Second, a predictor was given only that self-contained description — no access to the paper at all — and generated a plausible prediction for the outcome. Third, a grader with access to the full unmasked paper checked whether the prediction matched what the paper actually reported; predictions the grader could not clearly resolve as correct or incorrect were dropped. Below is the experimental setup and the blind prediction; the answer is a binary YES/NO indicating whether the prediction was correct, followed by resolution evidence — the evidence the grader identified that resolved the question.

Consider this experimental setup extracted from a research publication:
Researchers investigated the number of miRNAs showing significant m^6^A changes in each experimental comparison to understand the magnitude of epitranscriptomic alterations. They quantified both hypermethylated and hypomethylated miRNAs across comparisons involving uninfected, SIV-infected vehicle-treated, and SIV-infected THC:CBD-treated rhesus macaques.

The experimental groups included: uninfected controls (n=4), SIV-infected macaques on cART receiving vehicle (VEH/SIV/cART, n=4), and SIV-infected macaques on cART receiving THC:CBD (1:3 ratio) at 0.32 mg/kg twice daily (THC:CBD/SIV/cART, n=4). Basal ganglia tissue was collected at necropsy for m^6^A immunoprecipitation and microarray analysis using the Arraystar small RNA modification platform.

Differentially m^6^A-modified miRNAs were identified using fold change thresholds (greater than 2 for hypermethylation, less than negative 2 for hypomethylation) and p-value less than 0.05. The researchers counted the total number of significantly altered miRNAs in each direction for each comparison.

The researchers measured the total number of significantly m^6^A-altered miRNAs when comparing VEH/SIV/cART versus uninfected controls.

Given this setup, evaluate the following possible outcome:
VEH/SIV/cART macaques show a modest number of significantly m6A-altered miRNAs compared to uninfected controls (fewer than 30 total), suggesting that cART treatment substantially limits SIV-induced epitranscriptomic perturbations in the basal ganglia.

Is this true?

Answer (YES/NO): NO